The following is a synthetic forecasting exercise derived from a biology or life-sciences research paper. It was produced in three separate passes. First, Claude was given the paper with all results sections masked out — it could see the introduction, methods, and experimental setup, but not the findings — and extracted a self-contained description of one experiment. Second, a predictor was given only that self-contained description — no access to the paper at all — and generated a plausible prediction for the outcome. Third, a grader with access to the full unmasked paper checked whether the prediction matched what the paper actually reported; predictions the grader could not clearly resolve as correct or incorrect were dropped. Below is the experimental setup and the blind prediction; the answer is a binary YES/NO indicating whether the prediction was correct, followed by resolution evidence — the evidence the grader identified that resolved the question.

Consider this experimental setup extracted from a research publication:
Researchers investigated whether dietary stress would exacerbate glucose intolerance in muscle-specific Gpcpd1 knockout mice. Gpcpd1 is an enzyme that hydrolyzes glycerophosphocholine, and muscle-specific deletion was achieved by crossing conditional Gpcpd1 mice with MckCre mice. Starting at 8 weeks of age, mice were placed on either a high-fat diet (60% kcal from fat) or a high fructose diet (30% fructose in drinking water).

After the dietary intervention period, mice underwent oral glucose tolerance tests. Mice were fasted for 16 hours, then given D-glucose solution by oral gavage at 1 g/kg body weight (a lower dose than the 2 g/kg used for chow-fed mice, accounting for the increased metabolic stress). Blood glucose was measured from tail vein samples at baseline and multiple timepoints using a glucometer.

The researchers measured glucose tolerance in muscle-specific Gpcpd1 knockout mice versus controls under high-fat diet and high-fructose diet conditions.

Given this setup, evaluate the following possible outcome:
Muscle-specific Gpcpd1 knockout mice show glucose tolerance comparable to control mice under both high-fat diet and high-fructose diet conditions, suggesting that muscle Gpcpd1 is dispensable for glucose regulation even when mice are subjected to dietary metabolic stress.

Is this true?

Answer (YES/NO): NO